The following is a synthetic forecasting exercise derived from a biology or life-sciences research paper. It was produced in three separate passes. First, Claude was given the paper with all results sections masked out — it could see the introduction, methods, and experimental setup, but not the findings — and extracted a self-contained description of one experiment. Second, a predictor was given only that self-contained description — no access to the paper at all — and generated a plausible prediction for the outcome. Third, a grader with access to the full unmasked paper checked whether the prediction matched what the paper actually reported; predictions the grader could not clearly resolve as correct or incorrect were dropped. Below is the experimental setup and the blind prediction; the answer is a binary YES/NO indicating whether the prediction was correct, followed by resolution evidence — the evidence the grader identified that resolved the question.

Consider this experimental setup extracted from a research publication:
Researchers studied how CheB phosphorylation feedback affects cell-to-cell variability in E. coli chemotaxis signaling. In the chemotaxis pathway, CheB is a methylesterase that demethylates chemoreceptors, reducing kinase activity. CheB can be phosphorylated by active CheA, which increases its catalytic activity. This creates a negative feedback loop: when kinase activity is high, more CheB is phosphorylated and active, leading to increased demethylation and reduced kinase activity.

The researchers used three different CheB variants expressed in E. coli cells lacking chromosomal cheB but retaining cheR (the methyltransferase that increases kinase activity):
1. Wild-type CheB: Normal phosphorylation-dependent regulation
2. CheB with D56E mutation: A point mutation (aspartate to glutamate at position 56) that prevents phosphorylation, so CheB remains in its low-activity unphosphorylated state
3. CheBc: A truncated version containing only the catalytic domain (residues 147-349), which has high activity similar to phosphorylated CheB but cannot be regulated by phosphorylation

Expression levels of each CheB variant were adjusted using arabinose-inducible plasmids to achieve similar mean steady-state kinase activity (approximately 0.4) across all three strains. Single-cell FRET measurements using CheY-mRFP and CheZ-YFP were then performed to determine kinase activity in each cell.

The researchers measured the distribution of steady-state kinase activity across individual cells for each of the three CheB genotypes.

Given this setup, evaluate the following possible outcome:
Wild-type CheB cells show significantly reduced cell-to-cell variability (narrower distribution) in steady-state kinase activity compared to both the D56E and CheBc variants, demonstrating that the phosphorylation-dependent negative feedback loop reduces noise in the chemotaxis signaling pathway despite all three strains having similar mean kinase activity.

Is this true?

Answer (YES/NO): YES